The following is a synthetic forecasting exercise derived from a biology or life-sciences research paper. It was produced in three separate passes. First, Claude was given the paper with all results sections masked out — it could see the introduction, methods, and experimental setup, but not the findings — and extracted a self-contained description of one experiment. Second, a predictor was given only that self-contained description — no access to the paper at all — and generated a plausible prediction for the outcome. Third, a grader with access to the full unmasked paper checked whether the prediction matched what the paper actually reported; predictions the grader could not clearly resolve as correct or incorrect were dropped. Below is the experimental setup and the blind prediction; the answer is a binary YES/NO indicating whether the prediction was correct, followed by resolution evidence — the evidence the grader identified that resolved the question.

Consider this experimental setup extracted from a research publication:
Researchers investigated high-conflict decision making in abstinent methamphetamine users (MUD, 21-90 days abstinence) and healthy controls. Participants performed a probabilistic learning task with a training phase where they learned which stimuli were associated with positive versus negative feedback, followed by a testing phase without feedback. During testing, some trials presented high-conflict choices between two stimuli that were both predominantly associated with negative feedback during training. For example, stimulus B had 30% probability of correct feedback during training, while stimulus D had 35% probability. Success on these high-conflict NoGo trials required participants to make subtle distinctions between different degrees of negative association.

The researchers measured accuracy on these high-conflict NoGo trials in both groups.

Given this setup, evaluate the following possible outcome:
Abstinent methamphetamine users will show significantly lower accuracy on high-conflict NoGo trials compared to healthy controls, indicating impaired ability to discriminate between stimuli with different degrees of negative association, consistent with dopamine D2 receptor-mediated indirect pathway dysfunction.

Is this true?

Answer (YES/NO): NO